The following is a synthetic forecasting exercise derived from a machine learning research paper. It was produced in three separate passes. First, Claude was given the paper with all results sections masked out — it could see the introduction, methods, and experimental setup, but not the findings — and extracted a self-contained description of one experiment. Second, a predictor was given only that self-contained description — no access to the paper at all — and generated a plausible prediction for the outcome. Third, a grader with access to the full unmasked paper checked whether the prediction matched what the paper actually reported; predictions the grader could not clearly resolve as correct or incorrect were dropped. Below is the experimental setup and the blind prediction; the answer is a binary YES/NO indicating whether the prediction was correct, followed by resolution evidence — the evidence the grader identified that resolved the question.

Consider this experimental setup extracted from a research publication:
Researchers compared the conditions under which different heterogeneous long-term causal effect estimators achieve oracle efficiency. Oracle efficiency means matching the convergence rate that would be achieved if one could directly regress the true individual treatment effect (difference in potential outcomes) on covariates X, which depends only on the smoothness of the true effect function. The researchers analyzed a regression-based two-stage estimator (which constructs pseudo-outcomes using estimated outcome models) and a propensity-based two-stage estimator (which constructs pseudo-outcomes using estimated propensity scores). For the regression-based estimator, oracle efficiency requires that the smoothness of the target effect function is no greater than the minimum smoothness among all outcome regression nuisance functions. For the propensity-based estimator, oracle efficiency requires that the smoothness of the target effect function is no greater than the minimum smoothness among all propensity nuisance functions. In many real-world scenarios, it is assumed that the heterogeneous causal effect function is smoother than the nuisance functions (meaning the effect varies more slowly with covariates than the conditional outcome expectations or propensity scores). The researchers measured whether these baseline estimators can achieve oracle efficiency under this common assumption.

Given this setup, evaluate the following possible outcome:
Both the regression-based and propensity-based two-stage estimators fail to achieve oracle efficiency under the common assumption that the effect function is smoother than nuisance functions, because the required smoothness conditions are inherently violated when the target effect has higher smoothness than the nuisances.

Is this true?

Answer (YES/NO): YES